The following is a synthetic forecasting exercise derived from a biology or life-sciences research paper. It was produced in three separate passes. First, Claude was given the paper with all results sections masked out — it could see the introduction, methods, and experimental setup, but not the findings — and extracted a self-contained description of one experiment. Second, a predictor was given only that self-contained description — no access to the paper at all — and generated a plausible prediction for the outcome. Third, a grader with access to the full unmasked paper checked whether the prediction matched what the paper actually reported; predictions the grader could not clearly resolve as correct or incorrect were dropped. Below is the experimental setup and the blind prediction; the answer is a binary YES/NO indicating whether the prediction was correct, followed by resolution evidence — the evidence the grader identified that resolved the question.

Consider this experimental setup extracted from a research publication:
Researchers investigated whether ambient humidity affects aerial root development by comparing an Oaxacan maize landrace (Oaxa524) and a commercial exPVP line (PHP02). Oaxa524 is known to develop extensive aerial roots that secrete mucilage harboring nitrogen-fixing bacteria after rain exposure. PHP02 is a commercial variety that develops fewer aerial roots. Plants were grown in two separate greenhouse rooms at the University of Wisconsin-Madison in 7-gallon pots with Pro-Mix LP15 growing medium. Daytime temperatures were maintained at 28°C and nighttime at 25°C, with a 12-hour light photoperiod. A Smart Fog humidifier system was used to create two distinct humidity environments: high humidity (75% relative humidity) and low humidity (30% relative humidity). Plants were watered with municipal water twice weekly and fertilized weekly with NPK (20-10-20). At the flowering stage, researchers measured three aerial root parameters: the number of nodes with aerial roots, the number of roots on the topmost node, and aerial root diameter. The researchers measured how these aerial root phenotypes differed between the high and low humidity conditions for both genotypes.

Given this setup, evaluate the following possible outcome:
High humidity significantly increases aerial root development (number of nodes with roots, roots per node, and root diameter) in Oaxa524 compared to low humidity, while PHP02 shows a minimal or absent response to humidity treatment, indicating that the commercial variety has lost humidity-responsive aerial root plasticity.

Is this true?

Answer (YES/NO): NO